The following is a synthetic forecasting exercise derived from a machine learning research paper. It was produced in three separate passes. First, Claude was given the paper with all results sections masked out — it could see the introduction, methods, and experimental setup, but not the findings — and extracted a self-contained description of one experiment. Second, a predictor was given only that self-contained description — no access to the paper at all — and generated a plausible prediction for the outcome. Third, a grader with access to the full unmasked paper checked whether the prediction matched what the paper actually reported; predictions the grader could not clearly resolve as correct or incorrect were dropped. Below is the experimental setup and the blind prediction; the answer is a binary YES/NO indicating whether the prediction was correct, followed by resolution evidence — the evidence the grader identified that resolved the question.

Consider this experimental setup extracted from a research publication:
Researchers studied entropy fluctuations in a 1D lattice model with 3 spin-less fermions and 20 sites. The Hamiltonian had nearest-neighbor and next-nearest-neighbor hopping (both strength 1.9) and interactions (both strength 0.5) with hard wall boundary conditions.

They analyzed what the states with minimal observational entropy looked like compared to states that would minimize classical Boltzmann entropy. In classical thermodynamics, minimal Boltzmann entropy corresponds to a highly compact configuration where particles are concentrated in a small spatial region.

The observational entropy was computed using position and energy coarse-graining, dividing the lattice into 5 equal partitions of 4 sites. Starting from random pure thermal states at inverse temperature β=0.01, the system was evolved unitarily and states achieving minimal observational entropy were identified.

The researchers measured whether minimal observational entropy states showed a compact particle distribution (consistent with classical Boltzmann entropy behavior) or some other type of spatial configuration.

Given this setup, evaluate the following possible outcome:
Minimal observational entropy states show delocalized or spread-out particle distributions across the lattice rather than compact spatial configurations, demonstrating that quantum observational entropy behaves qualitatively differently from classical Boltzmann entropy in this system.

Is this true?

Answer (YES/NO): NO